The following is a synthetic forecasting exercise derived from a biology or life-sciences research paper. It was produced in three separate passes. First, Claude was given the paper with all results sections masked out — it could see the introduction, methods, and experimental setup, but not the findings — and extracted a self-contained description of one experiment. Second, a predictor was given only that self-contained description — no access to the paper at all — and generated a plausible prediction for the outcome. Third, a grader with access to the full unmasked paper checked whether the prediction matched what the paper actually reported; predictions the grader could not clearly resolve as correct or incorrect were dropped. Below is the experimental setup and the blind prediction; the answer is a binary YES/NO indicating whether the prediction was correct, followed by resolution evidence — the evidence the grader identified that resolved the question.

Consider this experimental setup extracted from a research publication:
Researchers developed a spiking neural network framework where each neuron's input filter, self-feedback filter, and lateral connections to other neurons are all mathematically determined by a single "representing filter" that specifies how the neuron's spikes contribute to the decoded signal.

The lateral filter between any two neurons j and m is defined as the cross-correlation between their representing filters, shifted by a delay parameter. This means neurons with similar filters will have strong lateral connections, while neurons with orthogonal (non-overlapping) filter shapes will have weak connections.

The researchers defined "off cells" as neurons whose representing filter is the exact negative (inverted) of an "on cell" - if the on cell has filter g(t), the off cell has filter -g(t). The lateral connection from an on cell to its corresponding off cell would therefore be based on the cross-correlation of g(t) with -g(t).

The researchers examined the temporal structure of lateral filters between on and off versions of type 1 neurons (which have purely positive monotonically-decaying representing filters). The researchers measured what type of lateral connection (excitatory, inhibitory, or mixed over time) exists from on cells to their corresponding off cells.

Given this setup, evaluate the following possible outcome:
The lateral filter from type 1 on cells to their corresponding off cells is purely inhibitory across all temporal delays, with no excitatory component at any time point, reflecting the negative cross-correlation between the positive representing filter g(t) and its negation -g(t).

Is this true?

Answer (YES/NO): NO